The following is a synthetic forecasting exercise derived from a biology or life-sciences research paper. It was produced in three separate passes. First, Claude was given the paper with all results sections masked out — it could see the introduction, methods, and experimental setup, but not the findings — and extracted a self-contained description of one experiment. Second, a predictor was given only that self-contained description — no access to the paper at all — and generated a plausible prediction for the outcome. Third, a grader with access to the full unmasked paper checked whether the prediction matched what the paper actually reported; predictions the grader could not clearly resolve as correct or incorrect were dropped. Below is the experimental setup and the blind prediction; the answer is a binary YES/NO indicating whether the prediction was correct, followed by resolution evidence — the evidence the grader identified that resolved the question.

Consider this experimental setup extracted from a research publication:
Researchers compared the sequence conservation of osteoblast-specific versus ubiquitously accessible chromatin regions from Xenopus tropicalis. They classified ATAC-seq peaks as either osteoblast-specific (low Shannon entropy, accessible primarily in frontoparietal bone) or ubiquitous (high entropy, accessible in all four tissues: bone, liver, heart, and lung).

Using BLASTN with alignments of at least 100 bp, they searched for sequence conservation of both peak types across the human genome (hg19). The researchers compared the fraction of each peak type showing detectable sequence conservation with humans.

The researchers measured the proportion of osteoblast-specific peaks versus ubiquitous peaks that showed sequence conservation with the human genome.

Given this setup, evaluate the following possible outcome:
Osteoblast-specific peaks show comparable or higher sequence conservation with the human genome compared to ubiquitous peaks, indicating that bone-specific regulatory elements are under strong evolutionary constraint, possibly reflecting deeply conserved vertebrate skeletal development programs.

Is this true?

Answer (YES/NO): YES